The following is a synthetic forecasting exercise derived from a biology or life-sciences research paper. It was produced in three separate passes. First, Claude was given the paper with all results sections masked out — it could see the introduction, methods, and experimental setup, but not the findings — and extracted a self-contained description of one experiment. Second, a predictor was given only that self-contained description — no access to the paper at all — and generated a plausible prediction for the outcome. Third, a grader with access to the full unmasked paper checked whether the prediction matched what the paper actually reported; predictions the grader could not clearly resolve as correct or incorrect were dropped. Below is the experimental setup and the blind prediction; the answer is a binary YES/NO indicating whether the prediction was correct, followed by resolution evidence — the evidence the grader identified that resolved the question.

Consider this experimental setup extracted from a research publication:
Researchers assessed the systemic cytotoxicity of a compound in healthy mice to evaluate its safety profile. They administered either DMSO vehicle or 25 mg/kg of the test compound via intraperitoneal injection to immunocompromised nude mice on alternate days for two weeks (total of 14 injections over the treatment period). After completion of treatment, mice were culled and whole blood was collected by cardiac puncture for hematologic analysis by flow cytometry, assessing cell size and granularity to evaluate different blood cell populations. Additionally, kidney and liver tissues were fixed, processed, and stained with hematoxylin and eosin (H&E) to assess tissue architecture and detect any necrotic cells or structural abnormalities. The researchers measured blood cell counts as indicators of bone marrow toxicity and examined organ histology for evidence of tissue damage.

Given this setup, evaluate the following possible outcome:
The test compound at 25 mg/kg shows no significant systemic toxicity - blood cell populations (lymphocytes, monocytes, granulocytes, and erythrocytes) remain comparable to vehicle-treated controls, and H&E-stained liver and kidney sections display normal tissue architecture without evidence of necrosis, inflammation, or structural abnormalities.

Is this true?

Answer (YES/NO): YES